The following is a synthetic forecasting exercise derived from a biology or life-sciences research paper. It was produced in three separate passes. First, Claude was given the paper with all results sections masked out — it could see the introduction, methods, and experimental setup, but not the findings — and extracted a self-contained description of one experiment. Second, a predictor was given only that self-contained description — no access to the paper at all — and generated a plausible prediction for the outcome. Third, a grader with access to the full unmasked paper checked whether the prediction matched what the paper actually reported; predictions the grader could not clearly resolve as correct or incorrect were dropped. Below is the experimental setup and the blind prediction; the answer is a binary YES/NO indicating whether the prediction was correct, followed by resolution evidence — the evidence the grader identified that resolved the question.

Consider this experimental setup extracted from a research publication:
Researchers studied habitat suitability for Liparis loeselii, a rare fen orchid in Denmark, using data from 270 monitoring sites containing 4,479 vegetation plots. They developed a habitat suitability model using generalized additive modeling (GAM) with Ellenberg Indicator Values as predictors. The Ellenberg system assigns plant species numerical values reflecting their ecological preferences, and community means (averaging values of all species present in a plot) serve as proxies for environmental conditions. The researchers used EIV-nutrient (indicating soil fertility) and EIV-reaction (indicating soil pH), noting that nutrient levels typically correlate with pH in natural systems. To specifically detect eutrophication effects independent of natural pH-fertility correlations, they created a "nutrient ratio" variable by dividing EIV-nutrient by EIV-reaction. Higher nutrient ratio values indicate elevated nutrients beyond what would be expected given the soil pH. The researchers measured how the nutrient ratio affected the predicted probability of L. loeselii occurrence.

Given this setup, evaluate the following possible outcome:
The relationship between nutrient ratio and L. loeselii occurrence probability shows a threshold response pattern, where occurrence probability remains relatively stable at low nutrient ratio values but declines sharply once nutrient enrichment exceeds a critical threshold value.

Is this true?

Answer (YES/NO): NO